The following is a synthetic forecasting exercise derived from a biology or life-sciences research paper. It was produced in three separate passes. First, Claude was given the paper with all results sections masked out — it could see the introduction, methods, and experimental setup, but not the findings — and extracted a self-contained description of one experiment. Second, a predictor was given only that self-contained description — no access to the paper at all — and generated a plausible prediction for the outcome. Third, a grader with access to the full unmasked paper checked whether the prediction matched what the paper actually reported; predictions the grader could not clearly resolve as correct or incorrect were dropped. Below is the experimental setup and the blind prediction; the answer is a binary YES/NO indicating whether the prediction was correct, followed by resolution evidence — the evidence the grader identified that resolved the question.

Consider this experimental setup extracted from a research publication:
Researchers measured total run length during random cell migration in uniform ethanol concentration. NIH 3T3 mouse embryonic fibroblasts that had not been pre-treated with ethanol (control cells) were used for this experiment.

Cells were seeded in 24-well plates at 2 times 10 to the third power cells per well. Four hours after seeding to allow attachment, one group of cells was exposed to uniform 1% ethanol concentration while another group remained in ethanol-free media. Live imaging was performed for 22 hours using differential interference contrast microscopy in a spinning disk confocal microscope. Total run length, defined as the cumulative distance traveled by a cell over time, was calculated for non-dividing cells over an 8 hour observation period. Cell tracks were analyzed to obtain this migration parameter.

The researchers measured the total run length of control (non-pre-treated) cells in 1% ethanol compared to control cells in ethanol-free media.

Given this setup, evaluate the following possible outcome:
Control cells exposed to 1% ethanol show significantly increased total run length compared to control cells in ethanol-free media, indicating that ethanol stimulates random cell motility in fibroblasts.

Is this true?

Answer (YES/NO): NO